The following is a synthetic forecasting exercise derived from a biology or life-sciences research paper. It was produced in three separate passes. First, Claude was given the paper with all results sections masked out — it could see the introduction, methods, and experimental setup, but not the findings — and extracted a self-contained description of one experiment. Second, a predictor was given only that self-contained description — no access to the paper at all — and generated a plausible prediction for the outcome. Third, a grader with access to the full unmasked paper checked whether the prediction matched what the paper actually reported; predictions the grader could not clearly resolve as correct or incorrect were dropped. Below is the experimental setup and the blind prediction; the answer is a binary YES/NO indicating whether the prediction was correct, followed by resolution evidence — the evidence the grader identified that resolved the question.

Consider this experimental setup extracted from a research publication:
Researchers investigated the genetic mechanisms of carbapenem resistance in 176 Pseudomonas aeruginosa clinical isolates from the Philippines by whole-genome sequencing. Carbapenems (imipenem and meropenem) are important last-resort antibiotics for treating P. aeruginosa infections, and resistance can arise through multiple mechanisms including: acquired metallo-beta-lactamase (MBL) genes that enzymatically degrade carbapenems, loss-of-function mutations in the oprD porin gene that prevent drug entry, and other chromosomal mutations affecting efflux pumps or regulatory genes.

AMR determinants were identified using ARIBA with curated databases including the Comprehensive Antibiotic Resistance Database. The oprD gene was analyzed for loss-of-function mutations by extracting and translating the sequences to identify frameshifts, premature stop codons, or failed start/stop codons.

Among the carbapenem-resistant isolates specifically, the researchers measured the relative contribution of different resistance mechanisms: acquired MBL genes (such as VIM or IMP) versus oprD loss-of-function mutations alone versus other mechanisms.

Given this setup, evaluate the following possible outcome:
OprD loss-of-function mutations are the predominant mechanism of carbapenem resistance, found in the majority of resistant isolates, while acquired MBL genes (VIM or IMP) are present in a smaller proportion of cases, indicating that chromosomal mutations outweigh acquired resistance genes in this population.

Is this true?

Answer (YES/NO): NO